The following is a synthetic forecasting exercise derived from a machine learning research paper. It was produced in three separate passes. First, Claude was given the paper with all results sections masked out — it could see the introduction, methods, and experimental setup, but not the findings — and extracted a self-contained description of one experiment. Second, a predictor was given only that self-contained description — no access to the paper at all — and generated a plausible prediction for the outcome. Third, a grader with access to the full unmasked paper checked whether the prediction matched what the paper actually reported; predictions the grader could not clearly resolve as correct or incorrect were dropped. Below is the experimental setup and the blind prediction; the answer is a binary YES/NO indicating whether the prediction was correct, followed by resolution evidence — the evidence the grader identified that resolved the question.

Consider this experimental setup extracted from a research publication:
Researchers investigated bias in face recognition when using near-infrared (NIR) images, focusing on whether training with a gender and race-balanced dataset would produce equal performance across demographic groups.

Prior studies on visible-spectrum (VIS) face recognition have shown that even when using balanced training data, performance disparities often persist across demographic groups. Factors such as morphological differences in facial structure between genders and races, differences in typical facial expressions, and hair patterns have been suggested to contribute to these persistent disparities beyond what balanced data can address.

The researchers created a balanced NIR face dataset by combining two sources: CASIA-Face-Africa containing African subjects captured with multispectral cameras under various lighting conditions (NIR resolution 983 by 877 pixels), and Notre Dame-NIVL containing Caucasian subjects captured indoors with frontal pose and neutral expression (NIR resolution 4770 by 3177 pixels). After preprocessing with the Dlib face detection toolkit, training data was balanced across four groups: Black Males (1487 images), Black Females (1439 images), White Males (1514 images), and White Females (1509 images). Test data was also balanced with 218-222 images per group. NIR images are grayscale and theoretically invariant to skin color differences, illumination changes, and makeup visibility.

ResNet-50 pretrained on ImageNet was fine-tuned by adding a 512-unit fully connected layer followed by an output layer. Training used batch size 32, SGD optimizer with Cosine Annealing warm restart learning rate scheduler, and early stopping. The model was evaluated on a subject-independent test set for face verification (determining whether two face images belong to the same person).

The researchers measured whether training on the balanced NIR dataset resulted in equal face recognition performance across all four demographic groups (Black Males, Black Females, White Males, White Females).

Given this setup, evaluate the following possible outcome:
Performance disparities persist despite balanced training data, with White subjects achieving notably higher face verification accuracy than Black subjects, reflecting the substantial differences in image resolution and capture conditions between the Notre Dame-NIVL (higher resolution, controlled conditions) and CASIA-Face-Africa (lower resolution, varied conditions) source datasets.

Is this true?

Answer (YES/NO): NO